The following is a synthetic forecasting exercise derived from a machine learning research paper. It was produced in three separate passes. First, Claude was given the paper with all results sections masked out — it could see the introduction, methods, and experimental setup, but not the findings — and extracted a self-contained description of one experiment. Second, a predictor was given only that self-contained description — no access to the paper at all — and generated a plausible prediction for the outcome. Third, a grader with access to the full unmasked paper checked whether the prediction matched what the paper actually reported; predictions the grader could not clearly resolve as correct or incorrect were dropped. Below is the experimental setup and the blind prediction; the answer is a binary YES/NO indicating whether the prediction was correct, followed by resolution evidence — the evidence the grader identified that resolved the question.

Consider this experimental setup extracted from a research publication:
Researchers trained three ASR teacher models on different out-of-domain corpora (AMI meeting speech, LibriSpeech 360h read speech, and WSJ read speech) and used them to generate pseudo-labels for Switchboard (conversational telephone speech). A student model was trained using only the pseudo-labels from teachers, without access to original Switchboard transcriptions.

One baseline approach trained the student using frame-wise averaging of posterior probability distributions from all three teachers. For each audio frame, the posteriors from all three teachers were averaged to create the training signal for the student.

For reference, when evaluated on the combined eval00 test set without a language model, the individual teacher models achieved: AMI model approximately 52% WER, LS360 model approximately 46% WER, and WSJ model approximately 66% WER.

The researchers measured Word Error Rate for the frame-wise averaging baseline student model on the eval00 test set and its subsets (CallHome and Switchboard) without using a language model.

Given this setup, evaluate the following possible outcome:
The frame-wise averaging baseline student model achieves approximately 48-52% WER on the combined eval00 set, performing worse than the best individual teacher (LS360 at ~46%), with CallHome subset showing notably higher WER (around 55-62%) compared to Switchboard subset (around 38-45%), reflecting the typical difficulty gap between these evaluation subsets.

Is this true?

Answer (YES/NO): NO